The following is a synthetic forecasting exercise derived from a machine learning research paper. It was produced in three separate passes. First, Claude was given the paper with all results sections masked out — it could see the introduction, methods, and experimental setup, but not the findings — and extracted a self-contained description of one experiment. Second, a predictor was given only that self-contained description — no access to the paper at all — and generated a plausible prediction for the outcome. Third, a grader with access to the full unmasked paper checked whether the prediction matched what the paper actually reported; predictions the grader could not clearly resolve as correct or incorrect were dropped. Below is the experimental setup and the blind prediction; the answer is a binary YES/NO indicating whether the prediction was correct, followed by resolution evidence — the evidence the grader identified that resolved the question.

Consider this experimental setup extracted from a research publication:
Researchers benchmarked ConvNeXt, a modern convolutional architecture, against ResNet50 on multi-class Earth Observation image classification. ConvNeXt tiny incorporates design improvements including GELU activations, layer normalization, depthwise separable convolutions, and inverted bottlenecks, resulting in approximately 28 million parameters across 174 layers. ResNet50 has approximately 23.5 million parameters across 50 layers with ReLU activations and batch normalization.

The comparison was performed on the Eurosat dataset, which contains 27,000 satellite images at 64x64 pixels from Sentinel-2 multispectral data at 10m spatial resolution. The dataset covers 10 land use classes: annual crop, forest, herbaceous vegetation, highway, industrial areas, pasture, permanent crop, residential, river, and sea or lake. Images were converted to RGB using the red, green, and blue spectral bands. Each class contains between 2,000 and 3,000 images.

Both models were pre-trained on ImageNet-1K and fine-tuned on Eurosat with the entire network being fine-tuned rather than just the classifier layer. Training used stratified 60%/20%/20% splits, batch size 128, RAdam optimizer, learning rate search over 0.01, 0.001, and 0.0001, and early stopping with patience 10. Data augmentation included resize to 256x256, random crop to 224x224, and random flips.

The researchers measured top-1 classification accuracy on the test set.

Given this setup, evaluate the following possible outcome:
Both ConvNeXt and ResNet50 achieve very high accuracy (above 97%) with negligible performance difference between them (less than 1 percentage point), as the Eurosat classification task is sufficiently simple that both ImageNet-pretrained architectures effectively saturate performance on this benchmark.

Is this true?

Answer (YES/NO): YES